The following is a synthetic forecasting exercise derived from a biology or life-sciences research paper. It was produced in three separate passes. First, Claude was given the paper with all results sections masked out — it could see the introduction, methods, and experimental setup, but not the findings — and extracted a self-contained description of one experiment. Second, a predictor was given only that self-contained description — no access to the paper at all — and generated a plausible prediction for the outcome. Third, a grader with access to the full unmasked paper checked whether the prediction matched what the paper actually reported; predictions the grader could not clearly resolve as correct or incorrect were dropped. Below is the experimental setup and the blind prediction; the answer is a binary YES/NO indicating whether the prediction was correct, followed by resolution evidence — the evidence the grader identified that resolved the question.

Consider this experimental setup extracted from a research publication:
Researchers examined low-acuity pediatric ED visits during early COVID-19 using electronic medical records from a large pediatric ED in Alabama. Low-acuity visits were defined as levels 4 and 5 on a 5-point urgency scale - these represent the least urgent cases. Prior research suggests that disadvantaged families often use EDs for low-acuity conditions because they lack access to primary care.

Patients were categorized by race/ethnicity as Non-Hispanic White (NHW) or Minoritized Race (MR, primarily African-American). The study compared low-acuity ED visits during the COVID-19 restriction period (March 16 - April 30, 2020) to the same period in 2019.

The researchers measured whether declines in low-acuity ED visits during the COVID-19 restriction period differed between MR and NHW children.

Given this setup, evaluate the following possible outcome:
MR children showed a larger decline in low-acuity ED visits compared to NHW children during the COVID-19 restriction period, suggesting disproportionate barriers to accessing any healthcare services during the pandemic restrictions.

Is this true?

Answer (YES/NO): YES